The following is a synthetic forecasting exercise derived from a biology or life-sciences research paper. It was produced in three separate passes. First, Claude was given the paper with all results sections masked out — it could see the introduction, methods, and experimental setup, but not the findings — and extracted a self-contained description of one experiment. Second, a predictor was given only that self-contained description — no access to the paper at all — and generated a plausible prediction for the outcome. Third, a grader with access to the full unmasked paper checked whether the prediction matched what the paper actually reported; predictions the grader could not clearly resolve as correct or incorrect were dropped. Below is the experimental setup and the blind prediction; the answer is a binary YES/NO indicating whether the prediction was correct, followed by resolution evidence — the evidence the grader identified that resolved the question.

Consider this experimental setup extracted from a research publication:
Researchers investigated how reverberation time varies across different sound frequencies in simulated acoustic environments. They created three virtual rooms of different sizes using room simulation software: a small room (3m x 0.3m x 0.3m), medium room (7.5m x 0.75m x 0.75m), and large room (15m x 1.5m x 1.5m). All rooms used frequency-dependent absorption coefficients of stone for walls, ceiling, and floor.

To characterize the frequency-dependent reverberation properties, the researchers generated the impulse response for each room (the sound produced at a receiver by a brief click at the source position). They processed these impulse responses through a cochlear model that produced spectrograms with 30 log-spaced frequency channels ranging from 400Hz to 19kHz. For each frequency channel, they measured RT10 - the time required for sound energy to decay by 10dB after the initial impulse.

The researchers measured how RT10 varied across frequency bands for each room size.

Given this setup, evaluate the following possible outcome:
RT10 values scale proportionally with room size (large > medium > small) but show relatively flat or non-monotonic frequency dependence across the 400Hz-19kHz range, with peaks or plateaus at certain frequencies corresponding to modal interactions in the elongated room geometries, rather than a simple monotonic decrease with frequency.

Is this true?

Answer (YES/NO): NO